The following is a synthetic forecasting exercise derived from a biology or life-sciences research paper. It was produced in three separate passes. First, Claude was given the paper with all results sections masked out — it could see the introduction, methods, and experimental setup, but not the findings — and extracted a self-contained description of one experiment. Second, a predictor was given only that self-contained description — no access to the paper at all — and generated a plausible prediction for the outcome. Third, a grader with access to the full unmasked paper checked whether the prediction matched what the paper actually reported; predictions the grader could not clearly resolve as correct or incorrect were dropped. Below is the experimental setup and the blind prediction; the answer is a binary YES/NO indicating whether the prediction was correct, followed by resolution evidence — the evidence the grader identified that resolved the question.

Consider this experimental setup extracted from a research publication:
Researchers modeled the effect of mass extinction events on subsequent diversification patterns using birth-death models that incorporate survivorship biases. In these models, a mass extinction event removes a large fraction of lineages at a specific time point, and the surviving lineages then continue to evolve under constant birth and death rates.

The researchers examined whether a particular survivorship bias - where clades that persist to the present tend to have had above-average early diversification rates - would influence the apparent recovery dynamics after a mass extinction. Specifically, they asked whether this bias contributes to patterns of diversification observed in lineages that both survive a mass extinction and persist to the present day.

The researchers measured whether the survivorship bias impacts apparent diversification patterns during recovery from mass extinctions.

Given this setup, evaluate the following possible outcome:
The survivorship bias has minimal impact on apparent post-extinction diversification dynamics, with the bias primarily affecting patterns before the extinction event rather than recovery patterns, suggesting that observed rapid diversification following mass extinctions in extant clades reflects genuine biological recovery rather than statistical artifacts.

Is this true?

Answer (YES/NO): NO